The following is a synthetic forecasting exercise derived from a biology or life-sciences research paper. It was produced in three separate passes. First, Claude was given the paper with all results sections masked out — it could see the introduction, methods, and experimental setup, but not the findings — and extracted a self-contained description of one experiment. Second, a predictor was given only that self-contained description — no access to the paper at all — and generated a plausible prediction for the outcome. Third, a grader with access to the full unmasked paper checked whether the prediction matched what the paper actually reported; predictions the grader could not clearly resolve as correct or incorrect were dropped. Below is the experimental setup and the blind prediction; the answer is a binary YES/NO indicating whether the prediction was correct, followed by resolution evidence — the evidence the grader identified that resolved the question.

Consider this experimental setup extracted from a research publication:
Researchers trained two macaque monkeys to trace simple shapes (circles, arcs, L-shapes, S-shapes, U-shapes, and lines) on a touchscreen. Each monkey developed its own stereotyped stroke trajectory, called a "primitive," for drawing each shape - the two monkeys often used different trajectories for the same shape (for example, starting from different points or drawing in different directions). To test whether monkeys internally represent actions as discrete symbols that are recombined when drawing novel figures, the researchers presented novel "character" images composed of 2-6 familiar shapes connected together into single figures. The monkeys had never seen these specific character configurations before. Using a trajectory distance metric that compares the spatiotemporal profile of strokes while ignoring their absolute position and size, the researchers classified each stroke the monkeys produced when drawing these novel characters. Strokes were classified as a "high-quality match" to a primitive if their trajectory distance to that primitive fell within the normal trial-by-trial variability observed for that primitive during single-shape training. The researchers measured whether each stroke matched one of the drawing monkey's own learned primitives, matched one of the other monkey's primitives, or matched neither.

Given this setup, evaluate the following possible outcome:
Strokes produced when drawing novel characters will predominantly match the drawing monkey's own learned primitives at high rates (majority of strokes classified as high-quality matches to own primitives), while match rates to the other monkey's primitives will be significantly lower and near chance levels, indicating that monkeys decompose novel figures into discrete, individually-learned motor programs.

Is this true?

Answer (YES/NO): YES